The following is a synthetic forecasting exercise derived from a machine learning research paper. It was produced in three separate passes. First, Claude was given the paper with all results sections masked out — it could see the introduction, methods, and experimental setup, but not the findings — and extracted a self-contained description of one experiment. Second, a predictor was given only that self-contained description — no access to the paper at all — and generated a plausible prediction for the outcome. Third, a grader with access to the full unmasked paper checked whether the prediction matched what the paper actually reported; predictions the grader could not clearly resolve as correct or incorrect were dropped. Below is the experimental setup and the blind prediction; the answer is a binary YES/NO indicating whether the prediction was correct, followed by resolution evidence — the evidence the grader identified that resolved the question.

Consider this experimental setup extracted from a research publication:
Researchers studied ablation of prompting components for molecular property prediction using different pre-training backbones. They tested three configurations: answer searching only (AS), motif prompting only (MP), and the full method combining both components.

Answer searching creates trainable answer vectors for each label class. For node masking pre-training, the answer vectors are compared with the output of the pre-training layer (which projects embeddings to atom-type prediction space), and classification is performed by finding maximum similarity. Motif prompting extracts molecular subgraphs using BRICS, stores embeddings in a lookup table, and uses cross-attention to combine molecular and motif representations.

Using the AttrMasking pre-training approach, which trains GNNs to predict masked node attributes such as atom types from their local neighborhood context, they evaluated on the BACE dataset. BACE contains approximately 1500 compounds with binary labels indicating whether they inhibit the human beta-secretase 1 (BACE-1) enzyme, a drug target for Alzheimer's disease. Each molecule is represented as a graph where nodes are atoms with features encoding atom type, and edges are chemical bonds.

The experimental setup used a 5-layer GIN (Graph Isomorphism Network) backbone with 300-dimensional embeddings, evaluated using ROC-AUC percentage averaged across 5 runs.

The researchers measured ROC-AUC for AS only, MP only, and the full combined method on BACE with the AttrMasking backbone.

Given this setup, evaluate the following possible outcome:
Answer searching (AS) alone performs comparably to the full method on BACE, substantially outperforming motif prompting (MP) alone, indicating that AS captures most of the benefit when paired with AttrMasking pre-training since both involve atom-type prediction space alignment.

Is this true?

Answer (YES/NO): YES